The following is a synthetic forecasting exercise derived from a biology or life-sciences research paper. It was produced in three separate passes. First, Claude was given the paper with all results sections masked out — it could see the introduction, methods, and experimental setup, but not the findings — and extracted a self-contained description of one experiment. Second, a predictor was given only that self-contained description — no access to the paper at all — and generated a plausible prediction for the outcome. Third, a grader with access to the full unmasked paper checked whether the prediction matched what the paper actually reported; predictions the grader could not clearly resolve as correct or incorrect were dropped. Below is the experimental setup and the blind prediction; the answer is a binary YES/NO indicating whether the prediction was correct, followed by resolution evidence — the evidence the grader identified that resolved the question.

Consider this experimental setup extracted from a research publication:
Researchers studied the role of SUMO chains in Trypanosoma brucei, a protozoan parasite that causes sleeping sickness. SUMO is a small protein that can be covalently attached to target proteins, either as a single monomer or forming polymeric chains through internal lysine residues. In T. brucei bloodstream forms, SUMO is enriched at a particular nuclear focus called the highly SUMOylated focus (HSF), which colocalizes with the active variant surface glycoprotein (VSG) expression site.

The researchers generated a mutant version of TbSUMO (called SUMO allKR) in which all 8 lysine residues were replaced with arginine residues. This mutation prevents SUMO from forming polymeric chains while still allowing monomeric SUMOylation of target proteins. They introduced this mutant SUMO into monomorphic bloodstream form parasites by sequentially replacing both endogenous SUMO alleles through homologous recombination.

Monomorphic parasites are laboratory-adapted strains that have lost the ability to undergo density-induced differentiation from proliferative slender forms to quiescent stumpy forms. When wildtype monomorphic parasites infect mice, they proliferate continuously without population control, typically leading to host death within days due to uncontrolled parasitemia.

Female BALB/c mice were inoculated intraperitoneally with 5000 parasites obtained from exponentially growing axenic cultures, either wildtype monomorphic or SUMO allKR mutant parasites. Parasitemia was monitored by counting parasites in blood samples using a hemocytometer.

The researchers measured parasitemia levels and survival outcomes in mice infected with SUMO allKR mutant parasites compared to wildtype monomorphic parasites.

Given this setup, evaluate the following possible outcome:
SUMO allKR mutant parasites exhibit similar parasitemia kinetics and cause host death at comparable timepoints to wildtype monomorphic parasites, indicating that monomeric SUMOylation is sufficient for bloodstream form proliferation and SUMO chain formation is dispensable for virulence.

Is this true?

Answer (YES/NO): NO